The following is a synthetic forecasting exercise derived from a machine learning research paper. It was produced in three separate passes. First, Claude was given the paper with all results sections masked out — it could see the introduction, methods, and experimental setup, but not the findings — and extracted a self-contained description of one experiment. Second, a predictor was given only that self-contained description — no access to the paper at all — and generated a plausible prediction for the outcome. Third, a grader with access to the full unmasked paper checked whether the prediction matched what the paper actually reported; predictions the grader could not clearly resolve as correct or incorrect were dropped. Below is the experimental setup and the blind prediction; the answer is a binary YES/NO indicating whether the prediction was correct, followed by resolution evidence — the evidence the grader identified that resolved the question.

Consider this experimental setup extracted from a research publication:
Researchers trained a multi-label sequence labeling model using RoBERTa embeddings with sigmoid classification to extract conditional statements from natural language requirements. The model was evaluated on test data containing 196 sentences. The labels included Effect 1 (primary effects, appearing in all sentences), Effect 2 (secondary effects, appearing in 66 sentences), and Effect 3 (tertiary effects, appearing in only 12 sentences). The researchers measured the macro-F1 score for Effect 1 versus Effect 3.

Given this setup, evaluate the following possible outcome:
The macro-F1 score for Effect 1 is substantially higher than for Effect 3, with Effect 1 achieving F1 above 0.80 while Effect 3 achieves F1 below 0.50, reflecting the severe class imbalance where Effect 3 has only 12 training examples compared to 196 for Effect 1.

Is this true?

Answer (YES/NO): NO